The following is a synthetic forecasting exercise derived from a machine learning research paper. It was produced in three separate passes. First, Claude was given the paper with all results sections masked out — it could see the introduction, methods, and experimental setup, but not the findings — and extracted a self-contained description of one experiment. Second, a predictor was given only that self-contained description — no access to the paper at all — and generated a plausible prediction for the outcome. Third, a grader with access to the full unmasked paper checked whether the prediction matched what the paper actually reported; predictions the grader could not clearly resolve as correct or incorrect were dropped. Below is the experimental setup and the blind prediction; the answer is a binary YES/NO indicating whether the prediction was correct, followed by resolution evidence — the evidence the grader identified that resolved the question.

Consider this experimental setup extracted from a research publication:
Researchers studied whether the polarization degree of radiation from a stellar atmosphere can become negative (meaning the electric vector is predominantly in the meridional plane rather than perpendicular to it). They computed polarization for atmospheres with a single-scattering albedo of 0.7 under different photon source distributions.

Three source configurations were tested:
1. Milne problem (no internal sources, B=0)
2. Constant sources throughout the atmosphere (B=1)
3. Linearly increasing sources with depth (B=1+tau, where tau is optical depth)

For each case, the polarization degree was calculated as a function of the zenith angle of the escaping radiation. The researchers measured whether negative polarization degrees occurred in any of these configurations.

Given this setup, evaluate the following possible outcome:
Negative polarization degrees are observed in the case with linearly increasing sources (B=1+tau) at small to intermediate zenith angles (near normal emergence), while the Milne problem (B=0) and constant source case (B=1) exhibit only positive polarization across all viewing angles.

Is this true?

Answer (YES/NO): NO